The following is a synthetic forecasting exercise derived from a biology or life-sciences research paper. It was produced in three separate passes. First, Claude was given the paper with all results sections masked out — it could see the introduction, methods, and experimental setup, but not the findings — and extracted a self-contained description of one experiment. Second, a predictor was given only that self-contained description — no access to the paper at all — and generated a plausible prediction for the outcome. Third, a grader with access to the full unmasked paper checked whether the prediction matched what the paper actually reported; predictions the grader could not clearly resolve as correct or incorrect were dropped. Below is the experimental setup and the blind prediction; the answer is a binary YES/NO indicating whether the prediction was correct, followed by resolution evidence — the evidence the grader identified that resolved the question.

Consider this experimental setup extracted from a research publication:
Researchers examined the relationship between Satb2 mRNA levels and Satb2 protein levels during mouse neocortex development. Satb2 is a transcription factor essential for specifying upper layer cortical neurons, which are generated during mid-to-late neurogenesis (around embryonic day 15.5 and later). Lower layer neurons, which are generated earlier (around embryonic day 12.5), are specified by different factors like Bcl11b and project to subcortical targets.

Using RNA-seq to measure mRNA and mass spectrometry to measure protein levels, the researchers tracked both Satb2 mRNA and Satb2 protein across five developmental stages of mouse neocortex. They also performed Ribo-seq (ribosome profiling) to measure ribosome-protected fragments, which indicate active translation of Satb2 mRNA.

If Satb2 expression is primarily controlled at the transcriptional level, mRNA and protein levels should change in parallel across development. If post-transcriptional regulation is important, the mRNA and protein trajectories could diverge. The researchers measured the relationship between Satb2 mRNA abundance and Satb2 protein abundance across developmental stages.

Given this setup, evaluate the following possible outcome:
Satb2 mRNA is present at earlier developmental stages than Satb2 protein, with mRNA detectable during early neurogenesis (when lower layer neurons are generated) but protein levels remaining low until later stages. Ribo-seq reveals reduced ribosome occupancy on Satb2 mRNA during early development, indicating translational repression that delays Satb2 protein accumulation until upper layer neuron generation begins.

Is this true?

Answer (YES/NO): YES